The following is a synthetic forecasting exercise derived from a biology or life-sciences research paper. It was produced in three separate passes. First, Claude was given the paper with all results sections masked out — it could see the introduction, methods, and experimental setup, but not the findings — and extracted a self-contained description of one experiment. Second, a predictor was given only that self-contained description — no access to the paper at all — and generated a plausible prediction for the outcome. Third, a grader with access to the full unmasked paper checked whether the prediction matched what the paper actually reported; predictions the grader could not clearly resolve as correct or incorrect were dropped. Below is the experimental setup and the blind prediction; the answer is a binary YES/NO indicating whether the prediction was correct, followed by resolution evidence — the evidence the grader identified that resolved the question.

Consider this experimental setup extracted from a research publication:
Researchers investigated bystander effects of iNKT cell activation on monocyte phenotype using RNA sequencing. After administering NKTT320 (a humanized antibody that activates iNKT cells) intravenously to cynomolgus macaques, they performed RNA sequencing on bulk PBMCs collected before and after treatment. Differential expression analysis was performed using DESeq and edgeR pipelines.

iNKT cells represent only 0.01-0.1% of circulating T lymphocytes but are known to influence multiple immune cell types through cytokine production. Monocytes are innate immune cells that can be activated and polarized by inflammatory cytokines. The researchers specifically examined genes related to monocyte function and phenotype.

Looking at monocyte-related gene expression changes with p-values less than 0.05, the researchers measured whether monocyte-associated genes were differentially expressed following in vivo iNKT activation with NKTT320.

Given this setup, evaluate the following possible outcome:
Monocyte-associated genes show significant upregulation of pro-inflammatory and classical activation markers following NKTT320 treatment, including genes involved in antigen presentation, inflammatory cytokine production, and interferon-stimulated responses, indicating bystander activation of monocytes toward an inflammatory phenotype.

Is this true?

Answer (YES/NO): NO